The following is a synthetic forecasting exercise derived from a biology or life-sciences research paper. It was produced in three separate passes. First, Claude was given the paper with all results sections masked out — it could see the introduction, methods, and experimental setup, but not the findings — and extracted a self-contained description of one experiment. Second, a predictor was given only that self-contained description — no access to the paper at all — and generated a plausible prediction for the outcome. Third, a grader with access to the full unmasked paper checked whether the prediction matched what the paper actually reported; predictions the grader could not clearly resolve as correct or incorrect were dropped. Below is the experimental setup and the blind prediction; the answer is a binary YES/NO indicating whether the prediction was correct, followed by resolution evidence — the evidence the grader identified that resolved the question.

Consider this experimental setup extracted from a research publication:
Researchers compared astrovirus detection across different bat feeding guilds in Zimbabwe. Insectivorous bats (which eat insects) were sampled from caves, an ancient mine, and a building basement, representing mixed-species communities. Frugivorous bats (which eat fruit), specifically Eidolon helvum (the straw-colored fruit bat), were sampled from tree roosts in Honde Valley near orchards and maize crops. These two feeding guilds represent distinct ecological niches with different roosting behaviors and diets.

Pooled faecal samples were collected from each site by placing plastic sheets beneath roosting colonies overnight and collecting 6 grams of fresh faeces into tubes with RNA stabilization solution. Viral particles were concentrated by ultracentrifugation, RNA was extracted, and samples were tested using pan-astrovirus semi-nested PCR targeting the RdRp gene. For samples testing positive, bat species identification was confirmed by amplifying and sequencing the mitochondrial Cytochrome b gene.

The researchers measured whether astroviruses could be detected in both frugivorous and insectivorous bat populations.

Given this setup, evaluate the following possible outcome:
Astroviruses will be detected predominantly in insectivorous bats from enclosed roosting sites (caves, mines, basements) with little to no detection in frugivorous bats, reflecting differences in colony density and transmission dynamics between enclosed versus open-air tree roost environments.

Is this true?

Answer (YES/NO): NO